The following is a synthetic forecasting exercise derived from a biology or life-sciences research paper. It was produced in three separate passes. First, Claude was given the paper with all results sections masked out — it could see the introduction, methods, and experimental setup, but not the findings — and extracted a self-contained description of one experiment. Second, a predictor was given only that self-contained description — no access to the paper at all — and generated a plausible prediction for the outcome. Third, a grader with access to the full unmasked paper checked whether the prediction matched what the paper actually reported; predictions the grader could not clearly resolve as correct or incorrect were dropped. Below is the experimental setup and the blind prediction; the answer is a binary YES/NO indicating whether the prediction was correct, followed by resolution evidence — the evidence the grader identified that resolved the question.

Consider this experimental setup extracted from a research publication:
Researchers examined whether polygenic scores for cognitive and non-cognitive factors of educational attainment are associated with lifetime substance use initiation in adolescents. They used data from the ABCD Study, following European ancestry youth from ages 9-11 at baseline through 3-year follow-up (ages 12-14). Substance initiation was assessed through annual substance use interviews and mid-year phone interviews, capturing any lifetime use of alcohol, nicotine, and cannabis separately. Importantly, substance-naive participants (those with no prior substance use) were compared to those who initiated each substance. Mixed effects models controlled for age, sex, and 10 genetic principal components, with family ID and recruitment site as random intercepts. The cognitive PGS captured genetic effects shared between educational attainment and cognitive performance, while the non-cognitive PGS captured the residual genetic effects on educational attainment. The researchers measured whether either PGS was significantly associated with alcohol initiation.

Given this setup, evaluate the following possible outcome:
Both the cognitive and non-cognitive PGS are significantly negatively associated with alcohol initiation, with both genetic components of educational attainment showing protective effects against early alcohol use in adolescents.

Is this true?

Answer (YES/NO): NO